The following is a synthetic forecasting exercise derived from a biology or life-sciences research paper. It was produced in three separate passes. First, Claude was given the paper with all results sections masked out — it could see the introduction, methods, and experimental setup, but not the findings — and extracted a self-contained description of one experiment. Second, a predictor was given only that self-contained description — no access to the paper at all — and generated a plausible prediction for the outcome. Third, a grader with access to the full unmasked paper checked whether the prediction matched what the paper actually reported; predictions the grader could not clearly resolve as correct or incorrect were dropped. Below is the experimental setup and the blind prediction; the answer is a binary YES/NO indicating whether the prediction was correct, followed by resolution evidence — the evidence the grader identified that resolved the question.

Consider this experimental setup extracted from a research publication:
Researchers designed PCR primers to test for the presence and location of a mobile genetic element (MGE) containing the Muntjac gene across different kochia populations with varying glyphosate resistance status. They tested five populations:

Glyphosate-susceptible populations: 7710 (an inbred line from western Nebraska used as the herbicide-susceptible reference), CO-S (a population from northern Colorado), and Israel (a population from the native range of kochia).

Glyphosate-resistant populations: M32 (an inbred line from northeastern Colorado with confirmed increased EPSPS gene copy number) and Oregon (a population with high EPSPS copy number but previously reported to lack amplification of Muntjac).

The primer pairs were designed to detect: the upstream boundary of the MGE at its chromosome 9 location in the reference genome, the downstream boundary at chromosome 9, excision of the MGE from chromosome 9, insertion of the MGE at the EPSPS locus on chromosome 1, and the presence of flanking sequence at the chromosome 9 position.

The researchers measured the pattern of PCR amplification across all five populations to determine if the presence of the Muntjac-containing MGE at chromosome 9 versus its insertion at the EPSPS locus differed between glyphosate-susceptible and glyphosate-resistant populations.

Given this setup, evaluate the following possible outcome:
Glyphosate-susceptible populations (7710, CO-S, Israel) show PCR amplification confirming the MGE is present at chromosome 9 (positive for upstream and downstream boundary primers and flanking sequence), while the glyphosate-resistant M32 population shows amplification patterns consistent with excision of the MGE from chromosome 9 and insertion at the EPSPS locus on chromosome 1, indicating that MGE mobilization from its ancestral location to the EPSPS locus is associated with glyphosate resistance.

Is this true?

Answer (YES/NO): NO